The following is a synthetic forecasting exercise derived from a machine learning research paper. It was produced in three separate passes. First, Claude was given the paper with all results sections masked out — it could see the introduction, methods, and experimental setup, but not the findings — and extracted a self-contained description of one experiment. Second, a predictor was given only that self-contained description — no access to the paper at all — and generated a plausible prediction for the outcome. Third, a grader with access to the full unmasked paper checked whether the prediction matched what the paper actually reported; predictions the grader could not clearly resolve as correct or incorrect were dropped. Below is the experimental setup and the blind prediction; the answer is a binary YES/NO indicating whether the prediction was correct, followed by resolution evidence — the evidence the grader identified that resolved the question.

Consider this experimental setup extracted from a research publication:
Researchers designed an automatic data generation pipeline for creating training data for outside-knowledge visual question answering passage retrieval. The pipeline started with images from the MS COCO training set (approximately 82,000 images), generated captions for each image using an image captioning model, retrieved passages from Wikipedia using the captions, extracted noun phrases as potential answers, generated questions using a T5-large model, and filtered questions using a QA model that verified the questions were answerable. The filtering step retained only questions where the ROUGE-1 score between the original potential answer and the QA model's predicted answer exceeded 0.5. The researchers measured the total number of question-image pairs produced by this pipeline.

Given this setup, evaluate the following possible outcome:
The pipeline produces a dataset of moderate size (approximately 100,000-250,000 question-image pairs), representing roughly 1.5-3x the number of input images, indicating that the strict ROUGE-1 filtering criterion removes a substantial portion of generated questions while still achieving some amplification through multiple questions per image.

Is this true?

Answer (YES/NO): NO